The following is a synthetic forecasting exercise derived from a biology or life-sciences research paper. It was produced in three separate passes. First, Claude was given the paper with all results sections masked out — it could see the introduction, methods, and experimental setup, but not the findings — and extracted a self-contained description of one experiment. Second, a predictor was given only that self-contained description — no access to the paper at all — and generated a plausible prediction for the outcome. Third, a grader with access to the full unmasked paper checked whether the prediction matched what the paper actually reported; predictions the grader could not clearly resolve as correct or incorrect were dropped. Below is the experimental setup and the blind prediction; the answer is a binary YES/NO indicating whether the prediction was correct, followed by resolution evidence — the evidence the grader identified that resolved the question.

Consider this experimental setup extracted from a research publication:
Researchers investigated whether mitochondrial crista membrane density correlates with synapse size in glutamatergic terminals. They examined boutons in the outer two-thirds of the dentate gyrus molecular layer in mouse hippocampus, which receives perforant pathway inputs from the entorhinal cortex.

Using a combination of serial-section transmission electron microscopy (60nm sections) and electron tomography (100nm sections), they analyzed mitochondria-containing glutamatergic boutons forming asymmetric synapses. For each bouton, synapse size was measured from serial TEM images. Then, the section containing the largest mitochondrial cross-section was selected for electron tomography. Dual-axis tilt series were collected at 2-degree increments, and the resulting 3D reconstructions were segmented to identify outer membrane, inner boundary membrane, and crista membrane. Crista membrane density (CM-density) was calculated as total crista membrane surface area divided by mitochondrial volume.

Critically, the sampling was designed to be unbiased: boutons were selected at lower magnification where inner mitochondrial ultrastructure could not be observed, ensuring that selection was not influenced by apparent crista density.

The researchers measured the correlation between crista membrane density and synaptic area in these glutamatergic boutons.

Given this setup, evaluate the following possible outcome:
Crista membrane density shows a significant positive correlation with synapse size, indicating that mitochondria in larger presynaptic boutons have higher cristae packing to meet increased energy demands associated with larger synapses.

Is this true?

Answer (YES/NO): YES